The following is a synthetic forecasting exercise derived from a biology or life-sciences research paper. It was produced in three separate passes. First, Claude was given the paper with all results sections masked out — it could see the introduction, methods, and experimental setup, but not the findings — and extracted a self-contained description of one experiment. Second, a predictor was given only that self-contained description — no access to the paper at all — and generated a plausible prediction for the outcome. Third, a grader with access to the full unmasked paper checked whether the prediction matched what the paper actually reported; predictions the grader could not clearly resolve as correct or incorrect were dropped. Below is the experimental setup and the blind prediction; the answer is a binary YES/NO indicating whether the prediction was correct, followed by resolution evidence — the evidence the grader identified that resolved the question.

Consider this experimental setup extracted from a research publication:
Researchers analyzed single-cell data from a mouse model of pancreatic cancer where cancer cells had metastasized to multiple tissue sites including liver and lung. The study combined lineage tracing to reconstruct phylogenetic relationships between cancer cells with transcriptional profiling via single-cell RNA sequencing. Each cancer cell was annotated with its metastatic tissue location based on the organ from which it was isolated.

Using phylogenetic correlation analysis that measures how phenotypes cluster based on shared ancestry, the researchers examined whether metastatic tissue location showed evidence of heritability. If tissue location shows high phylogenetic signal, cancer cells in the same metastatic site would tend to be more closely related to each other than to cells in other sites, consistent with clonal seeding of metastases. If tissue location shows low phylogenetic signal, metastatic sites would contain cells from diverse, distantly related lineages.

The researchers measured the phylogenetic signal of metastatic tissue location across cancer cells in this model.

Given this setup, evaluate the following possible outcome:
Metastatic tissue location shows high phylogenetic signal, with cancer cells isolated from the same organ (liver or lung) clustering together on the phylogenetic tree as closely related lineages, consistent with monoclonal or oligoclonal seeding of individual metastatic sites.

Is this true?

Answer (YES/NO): YES